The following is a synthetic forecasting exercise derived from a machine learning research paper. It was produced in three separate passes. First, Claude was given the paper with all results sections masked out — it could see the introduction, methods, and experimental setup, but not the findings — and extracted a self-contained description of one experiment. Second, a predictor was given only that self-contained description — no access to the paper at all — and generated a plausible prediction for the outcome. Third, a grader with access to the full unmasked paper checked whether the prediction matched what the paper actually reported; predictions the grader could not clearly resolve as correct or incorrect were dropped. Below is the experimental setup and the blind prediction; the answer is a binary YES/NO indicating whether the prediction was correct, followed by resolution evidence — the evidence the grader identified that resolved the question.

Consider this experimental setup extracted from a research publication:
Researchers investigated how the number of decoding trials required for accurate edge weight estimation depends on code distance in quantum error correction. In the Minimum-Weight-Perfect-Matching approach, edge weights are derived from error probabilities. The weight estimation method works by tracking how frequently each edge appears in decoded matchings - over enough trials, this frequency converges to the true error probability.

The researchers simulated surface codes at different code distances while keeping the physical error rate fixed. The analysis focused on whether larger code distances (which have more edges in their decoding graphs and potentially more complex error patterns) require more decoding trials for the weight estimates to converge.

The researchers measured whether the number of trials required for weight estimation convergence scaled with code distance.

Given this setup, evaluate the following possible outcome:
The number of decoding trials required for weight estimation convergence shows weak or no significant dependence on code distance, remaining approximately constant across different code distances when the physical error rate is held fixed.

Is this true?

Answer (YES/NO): YES